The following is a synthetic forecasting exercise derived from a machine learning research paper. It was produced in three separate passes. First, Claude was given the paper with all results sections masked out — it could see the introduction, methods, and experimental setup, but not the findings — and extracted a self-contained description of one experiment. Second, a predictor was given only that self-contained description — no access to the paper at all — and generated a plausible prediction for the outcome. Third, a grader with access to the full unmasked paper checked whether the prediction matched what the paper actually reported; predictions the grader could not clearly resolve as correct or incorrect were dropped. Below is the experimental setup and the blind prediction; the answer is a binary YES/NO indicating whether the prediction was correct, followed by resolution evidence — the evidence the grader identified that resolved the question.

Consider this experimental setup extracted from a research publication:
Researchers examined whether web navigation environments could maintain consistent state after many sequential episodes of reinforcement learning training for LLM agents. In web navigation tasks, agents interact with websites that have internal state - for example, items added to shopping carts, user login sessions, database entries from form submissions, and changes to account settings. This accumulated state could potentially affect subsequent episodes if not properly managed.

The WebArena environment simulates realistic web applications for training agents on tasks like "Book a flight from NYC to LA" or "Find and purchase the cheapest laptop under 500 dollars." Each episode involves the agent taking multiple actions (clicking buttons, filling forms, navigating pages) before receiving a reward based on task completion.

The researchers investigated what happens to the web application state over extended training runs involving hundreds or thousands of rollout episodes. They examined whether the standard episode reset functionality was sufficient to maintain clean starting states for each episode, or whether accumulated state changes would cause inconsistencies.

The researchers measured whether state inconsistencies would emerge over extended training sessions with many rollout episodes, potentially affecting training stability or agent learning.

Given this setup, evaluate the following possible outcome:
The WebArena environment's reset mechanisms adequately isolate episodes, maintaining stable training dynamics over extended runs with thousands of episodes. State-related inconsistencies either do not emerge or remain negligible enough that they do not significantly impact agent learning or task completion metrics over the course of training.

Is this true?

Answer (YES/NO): NO